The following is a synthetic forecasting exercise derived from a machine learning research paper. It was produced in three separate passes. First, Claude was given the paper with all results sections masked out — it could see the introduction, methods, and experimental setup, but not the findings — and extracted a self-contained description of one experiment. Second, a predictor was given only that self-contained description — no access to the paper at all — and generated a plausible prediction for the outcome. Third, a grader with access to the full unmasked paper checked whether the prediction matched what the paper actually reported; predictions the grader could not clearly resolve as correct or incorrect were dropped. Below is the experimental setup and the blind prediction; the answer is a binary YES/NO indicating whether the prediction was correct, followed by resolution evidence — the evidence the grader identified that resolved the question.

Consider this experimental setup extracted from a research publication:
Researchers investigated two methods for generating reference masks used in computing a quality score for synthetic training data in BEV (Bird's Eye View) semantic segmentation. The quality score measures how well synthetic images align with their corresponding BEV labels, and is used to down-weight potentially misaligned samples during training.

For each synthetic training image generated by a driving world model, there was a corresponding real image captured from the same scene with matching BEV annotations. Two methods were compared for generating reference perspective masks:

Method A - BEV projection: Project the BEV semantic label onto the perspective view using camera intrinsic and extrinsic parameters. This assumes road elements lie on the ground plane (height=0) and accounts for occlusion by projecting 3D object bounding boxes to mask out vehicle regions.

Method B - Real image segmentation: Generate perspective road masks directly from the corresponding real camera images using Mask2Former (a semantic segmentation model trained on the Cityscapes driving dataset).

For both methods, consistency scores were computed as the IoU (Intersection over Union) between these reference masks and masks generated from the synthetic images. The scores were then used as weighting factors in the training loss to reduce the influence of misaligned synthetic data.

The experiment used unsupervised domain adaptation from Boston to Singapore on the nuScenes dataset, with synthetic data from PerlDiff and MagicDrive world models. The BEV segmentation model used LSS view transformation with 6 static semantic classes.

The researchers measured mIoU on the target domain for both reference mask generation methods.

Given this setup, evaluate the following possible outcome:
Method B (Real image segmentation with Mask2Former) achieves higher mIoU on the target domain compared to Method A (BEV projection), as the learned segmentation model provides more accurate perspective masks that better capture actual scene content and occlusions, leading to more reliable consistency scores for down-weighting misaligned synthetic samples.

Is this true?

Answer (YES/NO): NO